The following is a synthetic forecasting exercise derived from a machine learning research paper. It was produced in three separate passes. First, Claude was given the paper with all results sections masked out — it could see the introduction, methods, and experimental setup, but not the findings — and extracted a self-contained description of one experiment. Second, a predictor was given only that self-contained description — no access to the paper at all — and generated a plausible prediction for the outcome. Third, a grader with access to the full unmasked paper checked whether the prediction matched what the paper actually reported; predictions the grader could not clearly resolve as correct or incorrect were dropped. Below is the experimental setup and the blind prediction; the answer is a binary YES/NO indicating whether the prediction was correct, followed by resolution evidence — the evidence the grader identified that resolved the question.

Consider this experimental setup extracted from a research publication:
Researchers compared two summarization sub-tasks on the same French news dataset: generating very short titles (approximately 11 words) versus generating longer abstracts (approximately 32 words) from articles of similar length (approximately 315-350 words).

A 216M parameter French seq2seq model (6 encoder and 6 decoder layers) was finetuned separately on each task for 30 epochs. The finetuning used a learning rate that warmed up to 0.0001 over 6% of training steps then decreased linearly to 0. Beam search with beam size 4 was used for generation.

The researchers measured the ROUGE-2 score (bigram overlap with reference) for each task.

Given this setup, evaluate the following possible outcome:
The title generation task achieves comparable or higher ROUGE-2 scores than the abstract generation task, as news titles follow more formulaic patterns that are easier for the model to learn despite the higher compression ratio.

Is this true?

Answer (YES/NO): YES